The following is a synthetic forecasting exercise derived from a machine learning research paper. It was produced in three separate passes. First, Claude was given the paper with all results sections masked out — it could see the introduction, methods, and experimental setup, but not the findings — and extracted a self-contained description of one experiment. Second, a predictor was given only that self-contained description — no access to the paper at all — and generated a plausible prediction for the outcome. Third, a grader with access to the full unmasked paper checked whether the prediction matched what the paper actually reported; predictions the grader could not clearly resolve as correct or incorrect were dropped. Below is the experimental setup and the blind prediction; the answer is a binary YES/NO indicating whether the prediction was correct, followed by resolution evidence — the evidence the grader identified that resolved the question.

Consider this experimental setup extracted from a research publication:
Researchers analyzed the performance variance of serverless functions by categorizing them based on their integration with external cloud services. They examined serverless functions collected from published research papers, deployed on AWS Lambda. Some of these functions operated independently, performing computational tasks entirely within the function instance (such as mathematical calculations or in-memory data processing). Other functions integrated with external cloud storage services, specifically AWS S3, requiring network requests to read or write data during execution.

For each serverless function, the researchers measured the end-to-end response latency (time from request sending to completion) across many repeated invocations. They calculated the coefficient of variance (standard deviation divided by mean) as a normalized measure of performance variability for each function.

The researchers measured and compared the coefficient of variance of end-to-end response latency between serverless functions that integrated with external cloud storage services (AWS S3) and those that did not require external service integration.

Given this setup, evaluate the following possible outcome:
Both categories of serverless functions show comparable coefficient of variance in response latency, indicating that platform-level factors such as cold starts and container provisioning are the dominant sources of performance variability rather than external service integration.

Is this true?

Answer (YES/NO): NO